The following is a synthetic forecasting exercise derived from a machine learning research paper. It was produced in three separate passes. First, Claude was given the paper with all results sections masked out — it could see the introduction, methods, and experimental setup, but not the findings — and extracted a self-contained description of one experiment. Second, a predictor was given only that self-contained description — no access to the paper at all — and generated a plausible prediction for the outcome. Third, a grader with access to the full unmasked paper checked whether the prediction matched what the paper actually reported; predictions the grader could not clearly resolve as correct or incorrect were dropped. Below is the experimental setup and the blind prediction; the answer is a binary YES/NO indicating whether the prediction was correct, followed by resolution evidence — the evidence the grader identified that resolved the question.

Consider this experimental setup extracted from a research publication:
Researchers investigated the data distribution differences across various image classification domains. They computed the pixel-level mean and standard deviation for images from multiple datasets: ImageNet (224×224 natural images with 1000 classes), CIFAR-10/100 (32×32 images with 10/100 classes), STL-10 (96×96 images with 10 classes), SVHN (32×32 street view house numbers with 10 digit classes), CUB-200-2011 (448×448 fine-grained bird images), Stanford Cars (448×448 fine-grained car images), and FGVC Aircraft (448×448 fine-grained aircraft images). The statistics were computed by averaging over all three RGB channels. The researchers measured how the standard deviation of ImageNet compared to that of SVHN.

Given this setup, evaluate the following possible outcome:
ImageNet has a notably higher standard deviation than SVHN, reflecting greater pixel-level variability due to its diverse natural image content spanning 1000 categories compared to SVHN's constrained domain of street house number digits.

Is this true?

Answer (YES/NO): YES